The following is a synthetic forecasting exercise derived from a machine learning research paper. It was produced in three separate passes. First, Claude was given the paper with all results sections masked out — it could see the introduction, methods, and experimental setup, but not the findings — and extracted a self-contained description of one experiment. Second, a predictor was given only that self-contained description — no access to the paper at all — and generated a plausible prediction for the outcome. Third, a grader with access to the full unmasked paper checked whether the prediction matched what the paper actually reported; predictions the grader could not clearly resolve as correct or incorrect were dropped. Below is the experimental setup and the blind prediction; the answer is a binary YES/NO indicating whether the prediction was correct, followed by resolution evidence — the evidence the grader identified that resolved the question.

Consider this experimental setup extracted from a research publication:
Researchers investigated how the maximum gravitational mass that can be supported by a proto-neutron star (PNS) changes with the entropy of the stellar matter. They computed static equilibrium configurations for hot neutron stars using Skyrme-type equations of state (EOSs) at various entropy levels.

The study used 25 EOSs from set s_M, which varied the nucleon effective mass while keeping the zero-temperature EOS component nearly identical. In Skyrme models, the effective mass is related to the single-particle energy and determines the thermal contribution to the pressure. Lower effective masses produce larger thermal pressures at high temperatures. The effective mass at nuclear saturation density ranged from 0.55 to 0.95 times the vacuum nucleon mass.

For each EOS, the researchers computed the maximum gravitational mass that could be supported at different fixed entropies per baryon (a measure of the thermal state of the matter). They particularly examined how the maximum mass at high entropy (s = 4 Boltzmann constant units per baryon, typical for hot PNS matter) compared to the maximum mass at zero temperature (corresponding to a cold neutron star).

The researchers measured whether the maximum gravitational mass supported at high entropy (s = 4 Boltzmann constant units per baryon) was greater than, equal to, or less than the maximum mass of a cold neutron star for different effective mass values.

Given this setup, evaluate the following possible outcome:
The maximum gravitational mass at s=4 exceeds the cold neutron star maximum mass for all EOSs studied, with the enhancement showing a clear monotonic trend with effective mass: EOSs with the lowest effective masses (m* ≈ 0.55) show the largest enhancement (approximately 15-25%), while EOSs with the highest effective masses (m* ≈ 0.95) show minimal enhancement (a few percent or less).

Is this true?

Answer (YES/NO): NO